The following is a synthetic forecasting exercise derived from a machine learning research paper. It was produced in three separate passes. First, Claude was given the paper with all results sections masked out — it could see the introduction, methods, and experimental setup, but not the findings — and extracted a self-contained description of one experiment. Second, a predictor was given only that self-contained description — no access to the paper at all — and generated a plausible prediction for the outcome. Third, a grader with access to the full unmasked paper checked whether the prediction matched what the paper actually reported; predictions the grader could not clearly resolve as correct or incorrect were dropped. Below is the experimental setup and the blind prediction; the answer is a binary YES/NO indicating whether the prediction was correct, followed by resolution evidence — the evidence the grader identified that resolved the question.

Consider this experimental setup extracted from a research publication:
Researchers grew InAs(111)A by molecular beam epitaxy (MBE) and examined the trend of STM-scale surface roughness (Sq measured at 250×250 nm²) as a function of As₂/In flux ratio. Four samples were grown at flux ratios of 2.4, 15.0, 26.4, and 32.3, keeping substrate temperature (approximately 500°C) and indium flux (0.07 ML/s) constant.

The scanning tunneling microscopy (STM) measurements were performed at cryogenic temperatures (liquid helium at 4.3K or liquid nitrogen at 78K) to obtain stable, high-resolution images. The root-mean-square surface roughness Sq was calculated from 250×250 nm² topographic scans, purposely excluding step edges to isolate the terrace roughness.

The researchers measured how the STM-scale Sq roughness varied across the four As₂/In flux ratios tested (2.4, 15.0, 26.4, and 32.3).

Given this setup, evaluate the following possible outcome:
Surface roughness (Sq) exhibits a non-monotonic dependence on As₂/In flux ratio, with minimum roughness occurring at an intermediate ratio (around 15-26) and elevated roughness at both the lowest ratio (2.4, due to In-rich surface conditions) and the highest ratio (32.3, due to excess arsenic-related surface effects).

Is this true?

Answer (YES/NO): YES